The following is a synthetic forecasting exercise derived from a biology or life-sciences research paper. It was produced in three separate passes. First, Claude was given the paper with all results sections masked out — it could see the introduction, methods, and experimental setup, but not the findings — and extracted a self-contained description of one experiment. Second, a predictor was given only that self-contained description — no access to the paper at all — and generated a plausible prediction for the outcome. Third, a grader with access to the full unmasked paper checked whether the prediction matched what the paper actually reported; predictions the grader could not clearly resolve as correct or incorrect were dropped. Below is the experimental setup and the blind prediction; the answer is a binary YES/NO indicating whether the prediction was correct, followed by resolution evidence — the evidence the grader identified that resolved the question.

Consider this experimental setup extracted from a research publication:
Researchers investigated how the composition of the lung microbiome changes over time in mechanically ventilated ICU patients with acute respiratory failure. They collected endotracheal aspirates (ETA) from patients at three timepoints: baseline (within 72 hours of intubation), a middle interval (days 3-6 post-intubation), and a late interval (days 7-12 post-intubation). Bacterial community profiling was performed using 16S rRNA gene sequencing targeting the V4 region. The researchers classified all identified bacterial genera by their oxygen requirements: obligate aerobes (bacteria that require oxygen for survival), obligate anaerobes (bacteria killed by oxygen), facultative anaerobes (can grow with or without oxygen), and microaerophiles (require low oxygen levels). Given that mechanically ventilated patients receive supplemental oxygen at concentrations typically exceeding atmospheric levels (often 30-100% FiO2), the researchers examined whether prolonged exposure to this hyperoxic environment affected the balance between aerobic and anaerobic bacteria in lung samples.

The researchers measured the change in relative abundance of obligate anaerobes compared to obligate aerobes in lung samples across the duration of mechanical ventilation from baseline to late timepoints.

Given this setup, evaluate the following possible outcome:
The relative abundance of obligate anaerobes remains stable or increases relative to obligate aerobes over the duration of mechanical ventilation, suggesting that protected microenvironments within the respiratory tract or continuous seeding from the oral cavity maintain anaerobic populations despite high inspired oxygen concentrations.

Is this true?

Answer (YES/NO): NO